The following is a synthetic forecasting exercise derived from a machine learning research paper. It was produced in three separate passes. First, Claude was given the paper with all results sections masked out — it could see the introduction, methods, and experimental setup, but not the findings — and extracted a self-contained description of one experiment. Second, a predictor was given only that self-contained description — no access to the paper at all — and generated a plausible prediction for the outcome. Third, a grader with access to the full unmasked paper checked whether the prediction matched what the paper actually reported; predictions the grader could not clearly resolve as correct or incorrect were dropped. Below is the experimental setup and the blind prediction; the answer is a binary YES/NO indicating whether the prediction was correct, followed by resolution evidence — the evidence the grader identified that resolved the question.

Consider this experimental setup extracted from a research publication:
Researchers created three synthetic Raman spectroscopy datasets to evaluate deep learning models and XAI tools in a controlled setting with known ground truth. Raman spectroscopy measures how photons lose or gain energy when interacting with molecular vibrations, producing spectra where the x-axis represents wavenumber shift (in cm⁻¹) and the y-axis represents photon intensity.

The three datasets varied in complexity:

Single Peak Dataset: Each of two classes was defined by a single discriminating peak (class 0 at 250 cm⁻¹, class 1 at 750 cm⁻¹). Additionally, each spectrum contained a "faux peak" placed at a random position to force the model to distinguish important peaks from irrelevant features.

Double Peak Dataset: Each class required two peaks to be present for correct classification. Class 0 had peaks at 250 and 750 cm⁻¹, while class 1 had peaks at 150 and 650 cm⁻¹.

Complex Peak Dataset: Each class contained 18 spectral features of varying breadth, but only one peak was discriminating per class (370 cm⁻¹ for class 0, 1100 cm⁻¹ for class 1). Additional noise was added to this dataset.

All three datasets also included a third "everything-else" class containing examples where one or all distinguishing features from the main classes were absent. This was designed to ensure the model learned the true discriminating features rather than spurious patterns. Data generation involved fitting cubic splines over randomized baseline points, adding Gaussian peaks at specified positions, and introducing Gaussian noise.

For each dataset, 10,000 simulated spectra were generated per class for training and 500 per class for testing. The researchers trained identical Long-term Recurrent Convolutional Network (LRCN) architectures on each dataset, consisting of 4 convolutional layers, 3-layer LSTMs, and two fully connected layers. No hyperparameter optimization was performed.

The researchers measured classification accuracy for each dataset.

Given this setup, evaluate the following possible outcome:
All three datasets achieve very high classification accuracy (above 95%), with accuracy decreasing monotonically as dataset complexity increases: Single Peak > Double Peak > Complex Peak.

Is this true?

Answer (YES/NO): NO